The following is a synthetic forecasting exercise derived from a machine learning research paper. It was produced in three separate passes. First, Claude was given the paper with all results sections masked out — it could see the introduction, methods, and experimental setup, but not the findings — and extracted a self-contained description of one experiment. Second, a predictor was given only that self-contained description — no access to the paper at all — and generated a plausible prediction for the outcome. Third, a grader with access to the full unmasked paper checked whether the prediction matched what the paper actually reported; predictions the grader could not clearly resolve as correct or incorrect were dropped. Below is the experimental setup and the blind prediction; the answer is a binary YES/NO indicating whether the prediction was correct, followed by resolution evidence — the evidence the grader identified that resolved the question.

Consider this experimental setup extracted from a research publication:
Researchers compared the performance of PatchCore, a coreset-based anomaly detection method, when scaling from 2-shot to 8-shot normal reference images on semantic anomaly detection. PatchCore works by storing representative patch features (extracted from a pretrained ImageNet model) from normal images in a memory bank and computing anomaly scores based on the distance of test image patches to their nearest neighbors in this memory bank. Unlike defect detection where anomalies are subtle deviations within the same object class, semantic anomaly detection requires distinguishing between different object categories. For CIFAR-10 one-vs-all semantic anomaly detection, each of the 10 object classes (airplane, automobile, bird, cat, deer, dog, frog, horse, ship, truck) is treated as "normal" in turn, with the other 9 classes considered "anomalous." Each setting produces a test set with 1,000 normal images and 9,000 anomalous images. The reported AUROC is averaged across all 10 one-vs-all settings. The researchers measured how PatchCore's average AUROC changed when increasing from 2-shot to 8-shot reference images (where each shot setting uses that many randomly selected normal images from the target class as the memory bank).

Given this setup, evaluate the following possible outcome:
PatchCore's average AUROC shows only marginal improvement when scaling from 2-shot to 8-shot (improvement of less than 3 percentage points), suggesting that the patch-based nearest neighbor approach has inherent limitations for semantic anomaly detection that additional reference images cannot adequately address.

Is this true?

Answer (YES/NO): NO